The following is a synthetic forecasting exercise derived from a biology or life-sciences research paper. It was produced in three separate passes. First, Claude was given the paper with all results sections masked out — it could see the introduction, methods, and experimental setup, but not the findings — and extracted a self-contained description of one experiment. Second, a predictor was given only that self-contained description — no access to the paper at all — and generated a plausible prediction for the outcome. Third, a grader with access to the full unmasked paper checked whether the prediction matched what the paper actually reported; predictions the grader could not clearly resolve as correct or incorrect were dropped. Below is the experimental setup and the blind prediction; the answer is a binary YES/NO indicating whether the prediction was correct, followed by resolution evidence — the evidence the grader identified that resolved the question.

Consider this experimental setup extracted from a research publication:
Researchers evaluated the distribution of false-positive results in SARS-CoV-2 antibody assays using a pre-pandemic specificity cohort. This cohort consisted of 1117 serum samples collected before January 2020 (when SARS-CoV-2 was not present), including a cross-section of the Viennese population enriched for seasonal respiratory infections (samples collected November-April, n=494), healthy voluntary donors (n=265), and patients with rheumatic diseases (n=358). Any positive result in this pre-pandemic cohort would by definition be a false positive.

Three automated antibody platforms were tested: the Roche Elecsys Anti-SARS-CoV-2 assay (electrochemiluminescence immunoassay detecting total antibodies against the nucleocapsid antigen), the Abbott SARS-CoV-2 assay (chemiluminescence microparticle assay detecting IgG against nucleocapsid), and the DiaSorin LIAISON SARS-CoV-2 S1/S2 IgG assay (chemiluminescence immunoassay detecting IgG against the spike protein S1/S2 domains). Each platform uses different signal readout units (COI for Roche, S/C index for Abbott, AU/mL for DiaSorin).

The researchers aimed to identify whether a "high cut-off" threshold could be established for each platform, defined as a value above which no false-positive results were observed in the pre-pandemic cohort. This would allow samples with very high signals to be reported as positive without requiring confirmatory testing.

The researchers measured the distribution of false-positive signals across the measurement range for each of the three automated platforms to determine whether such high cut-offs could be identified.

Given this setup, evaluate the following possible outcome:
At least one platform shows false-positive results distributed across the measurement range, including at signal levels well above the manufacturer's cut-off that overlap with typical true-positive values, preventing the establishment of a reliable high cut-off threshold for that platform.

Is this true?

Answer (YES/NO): YES